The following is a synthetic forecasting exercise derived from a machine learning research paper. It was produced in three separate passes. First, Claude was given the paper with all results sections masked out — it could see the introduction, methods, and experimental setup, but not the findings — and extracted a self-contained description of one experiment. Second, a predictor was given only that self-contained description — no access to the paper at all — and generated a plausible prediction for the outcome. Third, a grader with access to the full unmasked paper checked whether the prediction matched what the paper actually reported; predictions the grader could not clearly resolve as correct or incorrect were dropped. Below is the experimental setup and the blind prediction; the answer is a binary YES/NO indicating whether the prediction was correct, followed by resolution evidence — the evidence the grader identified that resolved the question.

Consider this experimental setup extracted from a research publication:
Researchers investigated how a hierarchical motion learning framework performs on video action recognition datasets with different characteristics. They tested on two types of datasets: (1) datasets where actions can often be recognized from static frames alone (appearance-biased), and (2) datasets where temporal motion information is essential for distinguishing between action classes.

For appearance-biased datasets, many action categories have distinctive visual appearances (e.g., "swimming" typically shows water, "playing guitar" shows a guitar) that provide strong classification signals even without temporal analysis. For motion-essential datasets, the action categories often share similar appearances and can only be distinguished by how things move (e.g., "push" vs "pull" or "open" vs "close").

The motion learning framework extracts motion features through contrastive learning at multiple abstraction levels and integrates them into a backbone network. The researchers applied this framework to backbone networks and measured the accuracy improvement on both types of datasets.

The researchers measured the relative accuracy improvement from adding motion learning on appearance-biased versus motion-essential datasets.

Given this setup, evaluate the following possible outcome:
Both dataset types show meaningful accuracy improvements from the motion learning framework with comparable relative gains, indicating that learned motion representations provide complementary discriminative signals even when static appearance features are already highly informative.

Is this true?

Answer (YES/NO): NO